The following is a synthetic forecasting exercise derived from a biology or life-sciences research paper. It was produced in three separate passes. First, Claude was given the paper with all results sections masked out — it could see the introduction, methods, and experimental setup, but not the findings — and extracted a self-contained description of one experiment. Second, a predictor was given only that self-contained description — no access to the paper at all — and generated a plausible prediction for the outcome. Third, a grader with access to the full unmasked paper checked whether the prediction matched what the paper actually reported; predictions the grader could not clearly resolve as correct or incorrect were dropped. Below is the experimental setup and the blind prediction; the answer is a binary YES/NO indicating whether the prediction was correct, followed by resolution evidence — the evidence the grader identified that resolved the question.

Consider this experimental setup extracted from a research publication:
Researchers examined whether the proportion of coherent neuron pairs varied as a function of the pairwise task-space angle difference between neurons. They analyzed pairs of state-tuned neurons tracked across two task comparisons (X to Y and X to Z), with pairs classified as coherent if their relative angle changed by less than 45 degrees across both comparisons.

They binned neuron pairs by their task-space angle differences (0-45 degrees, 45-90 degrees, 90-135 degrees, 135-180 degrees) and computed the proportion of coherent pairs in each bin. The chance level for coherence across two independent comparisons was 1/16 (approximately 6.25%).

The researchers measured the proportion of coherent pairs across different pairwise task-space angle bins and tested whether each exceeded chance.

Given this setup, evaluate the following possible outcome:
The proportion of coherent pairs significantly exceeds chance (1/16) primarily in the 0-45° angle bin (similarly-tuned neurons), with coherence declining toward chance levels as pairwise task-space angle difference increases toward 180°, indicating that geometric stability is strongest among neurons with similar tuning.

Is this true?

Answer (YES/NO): NO